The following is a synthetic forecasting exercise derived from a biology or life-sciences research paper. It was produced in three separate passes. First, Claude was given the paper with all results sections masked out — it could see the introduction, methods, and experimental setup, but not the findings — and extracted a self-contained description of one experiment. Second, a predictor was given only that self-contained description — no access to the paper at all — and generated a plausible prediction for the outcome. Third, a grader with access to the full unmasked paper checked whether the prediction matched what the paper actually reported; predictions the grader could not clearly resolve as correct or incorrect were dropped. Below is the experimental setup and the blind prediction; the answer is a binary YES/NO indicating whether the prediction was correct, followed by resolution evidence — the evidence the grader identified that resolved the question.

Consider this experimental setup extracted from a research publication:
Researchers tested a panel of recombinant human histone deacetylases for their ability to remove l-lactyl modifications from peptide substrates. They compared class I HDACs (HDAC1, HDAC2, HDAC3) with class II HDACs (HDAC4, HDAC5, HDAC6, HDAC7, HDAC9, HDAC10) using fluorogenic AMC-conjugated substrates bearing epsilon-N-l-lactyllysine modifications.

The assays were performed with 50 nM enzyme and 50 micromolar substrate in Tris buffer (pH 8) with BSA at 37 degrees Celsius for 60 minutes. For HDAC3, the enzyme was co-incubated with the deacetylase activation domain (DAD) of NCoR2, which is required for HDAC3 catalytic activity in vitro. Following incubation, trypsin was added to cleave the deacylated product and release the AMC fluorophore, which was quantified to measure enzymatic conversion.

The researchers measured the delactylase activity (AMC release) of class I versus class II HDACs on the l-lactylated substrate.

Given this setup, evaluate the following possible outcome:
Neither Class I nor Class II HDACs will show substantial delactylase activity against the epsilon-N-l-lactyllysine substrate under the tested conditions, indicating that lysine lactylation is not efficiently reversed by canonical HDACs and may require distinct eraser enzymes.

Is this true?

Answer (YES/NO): NO